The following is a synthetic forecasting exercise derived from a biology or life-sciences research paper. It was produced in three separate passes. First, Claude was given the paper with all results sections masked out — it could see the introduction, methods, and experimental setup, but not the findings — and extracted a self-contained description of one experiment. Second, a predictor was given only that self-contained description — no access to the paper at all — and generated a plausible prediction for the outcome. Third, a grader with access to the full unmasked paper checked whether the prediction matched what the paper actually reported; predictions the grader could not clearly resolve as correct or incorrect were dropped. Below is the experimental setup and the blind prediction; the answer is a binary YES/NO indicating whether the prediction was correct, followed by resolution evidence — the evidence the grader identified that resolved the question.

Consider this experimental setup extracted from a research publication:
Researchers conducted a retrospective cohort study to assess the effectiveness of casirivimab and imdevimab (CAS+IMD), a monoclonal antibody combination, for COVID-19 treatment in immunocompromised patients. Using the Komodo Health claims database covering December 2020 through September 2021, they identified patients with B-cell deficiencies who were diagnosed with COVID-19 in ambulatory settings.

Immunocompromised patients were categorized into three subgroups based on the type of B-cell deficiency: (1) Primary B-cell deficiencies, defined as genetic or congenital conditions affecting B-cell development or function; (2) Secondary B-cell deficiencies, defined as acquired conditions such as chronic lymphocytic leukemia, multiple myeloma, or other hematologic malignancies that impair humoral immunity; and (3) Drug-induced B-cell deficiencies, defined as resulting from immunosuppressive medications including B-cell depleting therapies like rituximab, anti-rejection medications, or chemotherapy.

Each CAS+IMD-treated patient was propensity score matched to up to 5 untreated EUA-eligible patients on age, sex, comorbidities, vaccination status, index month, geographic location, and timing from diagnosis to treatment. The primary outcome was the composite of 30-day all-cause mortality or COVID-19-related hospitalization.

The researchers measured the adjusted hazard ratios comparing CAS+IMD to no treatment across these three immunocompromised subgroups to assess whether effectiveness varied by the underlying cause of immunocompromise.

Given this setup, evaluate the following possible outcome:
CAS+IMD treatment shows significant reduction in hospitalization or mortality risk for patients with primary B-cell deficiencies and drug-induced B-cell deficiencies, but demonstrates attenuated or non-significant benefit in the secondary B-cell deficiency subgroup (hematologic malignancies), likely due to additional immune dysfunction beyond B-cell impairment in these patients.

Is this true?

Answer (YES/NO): NO